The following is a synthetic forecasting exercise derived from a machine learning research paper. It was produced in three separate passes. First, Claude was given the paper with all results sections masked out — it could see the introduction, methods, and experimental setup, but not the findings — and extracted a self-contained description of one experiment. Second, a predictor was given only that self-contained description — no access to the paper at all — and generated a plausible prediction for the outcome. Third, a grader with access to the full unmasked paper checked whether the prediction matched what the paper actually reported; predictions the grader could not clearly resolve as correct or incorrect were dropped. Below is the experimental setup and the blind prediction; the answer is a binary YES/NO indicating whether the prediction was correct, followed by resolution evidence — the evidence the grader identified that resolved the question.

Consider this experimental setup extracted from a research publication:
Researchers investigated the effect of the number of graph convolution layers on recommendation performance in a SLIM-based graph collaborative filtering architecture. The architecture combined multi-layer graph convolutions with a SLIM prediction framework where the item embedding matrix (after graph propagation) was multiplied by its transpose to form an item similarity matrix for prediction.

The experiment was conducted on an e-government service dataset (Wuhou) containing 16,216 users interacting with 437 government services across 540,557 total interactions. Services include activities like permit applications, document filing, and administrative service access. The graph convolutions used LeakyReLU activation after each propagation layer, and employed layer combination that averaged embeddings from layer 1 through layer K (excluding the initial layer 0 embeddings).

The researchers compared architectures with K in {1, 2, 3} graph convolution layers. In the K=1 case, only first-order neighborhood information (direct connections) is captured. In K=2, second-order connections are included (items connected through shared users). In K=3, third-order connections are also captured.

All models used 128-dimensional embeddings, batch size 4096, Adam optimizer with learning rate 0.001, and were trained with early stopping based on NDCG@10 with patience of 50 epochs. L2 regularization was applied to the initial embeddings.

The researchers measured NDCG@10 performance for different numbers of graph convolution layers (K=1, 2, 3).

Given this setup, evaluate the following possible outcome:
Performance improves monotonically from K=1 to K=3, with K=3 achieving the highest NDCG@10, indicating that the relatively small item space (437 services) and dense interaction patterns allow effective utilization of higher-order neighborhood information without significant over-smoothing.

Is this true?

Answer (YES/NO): NO